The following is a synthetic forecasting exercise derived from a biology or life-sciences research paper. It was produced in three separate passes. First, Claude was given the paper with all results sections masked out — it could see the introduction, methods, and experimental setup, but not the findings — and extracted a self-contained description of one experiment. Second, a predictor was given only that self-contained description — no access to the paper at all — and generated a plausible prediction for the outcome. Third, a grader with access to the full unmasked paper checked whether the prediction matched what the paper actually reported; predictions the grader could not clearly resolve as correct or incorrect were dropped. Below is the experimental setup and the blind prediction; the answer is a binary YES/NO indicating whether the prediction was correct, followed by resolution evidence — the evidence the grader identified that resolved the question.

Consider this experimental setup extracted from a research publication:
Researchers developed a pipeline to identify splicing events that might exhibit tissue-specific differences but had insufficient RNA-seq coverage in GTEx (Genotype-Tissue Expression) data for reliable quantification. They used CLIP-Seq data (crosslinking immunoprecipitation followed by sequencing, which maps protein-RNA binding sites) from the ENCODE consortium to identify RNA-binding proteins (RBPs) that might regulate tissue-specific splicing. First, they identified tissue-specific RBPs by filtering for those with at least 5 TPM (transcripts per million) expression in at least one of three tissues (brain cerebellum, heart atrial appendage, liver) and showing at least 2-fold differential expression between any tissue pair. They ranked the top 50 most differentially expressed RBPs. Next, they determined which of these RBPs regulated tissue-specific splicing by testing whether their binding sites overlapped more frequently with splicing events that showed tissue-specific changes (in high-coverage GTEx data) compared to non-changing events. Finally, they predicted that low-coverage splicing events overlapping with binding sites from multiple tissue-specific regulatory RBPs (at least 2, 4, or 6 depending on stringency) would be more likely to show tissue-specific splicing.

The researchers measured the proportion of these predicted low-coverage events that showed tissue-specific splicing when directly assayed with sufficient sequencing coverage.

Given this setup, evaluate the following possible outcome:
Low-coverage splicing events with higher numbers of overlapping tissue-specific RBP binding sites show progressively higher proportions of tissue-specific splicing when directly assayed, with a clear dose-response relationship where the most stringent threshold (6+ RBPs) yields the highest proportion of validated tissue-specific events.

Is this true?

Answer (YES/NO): YES